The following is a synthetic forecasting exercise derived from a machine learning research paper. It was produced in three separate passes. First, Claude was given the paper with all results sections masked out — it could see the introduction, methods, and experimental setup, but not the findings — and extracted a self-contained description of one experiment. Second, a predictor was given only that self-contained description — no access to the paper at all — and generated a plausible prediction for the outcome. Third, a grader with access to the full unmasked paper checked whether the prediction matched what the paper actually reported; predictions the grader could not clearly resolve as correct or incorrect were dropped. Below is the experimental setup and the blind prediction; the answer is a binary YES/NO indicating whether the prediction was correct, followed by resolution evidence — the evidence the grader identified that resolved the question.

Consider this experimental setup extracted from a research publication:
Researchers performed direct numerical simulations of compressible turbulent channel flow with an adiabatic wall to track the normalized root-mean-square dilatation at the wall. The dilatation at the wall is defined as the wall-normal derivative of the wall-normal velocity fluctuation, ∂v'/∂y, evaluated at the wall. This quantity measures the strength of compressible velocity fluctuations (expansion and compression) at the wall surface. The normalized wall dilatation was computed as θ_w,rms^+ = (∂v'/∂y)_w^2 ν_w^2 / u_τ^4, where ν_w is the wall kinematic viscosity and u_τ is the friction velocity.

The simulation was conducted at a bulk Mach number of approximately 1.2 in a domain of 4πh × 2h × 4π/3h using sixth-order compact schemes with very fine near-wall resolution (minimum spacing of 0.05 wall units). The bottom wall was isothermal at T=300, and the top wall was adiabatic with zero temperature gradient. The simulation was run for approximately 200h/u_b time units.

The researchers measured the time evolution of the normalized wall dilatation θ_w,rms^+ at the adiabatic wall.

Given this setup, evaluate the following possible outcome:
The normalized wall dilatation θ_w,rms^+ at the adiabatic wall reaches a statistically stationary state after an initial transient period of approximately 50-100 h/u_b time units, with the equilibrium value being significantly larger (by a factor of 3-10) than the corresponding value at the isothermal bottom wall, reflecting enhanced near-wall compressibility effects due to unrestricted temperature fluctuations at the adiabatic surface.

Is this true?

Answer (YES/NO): NO